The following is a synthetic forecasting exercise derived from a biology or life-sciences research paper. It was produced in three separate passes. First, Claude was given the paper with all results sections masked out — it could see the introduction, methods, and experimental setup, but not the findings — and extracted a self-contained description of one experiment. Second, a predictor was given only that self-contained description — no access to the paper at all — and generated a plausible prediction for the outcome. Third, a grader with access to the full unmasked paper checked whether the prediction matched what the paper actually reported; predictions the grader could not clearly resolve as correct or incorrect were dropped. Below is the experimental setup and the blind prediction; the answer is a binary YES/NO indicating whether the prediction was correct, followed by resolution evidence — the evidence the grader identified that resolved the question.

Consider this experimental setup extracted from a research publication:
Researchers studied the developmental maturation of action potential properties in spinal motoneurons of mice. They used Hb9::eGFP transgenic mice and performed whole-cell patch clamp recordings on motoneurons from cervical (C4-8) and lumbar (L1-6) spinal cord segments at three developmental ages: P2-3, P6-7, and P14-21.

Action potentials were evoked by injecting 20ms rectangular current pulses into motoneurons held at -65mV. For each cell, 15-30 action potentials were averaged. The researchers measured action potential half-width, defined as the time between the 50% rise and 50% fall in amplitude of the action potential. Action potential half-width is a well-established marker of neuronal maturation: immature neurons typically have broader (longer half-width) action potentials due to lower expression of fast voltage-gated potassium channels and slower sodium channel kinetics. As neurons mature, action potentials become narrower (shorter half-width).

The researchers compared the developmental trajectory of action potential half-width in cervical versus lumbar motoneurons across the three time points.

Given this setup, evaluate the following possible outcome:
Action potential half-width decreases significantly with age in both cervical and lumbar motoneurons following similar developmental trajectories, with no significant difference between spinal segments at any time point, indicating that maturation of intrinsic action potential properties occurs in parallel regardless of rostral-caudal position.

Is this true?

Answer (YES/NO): NO